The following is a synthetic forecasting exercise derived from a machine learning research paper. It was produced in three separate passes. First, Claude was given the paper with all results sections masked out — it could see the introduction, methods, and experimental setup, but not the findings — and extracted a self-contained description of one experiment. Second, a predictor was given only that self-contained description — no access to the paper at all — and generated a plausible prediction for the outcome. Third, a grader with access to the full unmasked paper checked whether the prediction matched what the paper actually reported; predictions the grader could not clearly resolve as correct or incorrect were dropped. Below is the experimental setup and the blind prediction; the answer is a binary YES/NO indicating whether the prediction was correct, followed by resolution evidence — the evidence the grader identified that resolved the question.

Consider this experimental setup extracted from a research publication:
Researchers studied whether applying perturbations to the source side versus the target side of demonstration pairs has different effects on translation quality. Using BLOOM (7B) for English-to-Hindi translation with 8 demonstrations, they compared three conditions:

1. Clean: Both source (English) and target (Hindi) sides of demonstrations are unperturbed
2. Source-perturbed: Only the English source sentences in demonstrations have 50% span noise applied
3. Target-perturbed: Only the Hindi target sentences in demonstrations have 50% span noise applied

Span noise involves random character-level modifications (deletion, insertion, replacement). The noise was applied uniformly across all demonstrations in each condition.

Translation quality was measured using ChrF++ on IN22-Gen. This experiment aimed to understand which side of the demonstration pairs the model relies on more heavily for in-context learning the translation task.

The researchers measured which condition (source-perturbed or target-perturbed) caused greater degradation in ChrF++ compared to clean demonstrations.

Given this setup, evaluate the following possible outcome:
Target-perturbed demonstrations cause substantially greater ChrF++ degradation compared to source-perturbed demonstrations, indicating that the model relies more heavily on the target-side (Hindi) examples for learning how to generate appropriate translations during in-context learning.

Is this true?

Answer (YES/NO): YES